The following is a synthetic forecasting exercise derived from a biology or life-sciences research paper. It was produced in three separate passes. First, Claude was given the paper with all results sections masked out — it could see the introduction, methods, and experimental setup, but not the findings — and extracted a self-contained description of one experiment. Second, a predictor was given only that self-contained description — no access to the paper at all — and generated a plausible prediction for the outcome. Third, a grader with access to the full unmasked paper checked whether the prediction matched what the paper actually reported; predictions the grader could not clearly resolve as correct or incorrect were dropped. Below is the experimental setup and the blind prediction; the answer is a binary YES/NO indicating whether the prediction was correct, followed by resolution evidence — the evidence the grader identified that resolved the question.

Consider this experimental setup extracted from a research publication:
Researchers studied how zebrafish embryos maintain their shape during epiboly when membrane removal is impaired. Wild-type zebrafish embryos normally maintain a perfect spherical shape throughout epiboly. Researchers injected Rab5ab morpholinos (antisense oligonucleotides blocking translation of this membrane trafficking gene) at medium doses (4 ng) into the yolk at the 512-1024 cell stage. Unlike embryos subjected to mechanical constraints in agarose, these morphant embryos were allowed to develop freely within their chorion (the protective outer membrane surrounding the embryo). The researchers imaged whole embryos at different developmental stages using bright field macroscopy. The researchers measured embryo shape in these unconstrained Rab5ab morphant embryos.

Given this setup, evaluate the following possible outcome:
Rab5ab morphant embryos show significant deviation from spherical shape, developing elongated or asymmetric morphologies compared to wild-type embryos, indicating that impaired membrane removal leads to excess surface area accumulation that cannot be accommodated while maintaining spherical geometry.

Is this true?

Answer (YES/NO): YES